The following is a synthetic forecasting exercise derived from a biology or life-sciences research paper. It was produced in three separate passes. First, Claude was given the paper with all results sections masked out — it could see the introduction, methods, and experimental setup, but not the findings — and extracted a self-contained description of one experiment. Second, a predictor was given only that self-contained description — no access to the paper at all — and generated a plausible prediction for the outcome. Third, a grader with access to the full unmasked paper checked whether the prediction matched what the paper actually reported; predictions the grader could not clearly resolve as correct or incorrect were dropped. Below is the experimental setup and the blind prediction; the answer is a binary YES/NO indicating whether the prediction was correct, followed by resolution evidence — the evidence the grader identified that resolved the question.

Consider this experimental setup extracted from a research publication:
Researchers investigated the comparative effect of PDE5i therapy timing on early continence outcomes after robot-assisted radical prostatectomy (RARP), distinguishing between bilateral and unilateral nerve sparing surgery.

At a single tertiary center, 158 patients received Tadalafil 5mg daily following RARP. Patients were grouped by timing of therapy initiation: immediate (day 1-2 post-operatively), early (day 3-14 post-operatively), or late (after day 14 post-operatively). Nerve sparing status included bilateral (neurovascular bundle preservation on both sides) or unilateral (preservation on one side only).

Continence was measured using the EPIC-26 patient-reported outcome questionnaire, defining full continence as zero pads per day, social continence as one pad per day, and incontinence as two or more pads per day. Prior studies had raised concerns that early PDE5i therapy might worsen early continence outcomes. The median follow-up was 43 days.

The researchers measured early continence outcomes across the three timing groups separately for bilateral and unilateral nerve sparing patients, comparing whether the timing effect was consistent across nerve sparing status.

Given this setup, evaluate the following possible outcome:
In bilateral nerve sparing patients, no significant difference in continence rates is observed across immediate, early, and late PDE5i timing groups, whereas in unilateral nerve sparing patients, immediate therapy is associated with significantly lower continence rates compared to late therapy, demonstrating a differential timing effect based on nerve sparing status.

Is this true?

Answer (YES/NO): NO